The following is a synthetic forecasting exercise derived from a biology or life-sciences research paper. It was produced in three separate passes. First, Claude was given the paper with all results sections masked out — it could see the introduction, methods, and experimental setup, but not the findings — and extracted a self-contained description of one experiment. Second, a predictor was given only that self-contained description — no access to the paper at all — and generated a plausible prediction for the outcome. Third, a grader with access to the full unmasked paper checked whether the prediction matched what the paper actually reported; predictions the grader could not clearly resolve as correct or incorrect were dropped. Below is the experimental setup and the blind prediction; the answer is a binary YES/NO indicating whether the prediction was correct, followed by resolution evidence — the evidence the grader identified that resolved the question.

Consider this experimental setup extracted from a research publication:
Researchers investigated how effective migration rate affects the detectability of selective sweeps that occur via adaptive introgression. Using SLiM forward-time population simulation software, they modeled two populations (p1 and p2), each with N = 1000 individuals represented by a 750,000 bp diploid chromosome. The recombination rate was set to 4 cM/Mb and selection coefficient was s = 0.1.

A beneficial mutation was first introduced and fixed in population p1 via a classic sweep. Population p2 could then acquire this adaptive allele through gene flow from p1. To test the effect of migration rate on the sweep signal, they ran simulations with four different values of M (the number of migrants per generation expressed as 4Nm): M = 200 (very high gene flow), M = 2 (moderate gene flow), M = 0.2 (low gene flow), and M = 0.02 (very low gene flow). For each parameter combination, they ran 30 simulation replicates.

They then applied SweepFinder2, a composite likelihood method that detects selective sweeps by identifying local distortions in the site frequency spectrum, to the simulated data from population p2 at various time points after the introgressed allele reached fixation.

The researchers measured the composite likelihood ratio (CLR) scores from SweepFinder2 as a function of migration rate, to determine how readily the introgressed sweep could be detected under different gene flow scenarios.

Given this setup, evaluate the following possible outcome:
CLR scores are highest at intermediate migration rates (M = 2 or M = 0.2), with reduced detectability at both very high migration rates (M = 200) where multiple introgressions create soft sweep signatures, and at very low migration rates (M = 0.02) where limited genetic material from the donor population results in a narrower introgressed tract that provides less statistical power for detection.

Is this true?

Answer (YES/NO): NO